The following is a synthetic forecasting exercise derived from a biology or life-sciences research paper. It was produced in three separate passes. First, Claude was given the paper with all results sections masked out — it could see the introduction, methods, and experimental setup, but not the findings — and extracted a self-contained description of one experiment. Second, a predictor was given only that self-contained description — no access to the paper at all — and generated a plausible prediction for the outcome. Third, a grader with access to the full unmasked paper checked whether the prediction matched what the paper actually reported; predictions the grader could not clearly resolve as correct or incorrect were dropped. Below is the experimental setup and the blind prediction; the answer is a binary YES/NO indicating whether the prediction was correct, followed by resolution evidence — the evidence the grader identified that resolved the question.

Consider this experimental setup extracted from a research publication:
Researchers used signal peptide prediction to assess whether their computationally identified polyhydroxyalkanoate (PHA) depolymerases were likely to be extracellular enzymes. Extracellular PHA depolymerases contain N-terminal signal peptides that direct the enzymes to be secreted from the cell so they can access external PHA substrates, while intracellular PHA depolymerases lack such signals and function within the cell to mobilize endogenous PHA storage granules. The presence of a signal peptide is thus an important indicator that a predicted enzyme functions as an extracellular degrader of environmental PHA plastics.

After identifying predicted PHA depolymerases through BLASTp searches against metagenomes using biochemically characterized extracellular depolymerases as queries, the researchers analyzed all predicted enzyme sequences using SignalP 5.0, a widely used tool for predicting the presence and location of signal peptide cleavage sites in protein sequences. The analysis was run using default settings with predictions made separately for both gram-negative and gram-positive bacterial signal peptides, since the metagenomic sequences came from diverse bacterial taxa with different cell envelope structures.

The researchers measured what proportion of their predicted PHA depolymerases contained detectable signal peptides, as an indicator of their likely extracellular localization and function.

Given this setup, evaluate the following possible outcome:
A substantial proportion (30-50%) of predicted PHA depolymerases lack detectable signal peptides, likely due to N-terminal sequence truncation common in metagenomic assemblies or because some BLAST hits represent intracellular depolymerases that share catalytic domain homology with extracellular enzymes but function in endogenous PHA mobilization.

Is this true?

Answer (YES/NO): NO